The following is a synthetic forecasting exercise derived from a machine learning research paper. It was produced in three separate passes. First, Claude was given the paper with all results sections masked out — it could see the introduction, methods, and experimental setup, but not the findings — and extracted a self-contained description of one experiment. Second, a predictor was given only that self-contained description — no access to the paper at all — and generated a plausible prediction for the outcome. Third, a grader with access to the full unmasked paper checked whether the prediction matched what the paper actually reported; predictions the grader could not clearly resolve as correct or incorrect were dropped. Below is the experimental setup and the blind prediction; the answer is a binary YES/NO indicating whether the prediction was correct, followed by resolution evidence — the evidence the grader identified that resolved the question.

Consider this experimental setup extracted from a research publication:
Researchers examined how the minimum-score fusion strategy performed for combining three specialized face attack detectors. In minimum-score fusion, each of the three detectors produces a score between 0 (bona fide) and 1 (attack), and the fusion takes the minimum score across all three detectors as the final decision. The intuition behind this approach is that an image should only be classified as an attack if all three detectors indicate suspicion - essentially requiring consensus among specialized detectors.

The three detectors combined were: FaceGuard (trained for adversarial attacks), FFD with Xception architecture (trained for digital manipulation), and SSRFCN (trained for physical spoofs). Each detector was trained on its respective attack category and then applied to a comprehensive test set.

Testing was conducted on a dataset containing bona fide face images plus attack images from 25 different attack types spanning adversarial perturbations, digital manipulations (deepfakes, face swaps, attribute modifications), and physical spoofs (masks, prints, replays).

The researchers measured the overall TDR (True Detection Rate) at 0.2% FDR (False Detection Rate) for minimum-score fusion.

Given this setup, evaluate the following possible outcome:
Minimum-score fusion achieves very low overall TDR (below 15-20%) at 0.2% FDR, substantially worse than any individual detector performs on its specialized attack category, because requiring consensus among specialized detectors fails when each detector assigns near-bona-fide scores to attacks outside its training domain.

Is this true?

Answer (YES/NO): YES